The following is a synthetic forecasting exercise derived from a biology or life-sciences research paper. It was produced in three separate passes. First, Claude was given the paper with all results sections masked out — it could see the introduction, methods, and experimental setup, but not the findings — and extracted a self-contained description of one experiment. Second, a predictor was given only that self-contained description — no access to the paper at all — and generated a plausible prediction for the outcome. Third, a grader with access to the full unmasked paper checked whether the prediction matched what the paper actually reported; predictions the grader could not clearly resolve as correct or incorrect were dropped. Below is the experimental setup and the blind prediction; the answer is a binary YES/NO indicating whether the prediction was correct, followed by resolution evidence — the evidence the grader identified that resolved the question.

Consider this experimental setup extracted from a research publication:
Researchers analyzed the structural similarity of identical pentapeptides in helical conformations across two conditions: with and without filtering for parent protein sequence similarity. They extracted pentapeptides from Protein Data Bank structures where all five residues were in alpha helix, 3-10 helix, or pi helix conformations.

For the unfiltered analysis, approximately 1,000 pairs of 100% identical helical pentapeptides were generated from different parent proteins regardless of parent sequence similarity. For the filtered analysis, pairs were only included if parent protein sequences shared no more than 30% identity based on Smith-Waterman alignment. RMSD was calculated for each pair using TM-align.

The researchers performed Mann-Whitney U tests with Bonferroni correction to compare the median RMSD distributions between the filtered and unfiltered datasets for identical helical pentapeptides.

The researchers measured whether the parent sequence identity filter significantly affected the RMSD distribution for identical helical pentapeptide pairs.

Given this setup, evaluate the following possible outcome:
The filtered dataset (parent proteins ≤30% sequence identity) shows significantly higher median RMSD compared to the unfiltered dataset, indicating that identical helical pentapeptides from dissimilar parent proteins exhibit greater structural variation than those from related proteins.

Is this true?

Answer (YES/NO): YES